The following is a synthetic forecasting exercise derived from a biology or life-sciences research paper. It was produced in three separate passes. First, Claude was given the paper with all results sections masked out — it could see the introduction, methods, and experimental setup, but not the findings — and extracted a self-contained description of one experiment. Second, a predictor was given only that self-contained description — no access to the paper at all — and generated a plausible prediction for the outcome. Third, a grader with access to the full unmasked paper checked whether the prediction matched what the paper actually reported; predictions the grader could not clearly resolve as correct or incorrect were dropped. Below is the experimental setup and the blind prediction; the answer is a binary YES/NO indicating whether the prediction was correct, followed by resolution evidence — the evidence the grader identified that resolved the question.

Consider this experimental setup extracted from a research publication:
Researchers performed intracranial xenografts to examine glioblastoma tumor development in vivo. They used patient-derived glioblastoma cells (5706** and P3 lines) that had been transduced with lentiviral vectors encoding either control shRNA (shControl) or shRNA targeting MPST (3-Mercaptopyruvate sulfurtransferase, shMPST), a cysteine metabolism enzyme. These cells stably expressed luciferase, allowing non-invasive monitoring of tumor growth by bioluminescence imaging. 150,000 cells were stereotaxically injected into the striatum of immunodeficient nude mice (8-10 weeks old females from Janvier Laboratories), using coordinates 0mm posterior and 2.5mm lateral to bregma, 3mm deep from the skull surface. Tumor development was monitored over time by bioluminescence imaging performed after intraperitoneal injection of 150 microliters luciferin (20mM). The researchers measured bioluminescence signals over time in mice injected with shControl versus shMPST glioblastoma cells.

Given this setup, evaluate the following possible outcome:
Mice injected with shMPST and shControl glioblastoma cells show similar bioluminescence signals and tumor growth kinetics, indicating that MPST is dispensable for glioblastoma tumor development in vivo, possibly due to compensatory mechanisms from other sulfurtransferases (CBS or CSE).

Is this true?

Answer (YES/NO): NO